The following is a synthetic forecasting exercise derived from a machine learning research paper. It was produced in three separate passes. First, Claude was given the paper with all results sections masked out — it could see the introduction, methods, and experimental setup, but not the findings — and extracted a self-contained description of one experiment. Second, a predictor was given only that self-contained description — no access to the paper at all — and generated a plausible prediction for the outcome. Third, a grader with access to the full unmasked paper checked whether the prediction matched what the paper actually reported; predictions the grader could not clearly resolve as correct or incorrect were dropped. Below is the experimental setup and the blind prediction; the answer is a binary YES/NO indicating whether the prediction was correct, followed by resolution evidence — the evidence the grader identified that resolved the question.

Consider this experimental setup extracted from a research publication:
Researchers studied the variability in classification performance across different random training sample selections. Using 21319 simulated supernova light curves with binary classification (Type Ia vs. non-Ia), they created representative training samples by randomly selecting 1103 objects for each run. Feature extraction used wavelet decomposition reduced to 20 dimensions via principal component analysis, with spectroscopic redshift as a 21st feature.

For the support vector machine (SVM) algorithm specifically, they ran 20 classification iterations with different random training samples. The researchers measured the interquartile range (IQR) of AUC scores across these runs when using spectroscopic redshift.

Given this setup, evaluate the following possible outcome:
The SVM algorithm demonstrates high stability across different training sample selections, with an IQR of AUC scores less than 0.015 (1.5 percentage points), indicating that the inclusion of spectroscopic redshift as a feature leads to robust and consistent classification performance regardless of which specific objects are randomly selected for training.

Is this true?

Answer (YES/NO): YES